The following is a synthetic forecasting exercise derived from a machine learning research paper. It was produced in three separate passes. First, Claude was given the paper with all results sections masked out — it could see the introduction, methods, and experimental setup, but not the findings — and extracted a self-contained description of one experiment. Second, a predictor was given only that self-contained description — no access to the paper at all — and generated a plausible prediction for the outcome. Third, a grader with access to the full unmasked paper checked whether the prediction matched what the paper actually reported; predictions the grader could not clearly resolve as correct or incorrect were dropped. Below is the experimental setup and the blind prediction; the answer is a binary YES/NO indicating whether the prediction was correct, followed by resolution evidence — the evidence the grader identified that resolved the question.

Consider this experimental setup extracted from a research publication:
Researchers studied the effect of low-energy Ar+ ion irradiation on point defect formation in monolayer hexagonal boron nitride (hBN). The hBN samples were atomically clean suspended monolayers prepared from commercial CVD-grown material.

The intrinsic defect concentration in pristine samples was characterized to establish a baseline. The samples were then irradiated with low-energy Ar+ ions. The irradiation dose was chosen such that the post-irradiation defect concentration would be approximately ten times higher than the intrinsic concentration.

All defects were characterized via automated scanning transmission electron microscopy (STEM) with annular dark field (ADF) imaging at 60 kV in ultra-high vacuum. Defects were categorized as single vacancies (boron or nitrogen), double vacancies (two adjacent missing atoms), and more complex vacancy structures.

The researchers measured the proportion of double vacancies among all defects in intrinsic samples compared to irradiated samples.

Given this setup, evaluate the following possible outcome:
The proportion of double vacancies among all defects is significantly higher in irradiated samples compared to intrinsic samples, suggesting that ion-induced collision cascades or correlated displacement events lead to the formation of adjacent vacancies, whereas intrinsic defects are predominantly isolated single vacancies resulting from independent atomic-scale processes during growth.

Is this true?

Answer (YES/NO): NO